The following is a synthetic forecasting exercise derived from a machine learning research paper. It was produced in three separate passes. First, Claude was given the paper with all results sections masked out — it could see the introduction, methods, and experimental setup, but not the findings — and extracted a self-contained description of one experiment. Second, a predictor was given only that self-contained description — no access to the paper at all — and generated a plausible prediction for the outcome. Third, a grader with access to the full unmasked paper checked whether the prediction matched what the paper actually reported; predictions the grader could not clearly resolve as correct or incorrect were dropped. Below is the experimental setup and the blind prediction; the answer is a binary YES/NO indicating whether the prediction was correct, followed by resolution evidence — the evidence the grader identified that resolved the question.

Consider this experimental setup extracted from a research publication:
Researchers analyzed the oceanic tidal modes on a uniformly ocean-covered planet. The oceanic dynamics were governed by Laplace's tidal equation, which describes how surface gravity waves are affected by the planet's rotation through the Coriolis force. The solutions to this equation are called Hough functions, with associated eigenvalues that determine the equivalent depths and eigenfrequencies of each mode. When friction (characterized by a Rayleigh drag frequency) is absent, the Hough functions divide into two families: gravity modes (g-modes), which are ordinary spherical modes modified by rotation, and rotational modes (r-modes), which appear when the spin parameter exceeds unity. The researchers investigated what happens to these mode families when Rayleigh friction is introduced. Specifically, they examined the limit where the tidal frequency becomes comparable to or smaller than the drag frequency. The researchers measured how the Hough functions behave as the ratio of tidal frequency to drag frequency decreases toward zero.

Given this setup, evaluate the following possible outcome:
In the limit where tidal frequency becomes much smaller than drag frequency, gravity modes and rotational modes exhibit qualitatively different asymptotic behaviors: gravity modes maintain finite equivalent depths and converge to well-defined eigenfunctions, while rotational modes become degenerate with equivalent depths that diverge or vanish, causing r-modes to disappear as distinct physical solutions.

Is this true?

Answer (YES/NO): NO